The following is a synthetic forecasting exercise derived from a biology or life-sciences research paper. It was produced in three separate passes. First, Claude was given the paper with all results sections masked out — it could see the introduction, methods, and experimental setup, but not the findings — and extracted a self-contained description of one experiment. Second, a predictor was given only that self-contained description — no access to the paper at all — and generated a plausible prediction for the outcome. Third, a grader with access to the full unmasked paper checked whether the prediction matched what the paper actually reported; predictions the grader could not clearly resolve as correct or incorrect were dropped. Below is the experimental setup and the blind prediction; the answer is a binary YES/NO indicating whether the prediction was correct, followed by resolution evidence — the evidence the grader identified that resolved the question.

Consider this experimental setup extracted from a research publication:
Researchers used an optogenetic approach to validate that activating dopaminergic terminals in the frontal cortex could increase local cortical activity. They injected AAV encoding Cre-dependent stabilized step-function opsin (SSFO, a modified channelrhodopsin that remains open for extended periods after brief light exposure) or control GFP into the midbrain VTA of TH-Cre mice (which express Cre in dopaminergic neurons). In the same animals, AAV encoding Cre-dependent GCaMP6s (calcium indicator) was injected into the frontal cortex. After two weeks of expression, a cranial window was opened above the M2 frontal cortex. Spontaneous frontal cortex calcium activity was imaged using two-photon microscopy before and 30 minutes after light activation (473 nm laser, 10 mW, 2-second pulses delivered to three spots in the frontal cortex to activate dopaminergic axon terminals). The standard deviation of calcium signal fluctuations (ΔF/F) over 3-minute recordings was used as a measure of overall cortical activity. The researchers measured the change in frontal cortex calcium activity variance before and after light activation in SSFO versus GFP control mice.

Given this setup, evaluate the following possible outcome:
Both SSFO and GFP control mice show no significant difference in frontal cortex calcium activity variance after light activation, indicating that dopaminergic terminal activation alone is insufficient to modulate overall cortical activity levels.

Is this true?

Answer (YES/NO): NO